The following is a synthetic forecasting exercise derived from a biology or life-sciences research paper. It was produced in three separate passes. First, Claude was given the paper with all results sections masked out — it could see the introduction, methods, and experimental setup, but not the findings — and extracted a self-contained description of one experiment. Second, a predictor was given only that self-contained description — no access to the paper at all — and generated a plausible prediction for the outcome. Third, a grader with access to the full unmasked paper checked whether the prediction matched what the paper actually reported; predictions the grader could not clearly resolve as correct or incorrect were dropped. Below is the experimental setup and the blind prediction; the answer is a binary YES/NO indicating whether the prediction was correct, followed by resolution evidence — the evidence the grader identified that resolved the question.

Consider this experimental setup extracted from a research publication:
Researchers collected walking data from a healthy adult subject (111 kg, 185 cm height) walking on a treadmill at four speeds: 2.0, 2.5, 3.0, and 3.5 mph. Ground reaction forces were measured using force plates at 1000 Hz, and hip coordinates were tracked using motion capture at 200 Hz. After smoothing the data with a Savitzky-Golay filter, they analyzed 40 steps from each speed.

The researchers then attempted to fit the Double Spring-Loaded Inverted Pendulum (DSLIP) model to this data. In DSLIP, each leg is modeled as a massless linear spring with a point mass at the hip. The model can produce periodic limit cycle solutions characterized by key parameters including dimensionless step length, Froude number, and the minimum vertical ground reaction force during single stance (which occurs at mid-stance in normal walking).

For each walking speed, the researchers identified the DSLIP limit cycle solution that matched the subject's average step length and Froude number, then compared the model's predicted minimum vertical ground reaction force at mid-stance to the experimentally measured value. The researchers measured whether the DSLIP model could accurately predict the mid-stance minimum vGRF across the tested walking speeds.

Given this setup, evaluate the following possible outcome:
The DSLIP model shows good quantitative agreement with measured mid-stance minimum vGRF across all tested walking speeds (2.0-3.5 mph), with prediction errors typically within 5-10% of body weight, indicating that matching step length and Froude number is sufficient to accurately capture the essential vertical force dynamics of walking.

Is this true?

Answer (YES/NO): NO